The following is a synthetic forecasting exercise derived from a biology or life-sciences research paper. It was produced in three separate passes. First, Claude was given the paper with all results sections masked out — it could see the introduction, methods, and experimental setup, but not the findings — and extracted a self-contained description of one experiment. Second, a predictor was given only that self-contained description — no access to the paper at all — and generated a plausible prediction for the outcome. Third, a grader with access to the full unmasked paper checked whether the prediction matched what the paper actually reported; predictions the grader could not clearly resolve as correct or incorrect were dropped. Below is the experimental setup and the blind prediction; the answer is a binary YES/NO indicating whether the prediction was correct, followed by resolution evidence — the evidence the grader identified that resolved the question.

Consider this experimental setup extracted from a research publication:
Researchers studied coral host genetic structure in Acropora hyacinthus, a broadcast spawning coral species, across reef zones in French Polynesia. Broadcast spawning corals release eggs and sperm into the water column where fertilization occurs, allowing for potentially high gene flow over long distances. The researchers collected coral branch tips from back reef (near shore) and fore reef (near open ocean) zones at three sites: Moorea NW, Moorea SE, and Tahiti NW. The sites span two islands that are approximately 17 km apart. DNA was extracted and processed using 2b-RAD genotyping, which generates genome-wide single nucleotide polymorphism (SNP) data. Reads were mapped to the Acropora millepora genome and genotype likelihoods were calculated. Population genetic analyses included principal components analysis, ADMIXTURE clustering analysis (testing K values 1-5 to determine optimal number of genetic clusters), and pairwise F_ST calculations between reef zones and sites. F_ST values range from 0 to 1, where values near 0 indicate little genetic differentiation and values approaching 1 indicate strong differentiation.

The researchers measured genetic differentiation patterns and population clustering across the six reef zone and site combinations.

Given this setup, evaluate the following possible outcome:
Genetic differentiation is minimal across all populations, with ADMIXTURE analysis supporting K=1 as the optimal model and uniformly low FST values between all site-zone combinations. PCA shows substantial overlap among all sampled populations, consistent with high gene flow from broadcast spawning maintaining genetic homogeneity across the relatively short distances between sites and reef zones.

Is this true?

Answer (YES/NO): YES